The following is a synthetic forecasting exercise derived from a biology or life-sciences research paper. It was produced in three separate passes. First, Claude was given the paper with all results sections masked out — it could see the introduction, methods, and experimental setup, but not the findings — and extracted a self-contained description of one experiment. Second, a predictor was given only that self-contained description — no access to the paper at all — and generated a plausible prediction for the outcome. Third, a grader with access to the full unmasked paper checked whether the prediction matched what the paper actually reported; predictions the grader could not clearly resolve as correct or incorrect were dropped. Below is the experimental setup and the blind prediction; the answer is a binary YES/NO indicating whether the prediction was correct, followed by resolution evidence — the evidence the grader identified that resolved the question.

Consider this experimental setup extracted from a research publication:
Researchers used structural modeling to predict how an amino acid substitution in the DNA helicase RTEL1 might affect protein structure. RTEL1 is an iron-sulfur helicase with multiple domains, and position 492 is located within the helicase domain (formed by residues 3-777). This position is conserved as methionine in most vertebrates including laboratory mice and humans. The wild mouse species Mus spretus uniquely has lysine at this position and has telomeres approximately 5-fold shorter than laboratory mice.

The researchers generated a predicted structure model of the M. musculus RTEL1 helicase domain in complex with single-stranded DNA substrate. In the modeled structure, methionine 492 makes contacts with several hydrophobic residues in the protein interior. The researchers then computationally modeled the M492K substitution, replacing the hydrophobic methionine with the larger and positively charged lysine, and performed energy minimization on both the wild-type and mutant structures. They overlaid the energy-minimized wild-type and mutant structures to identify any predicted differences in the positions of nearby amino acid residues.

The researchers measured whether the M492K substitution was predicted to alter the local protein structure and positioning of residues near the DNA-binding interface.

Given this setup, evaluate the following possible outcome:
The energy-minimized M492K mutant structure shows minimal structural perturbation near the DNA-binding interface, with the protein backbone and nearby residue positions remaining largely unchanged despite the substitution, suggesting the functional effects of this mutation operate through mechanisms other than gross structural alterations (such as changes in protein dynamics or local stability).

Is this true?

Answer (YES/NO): NO